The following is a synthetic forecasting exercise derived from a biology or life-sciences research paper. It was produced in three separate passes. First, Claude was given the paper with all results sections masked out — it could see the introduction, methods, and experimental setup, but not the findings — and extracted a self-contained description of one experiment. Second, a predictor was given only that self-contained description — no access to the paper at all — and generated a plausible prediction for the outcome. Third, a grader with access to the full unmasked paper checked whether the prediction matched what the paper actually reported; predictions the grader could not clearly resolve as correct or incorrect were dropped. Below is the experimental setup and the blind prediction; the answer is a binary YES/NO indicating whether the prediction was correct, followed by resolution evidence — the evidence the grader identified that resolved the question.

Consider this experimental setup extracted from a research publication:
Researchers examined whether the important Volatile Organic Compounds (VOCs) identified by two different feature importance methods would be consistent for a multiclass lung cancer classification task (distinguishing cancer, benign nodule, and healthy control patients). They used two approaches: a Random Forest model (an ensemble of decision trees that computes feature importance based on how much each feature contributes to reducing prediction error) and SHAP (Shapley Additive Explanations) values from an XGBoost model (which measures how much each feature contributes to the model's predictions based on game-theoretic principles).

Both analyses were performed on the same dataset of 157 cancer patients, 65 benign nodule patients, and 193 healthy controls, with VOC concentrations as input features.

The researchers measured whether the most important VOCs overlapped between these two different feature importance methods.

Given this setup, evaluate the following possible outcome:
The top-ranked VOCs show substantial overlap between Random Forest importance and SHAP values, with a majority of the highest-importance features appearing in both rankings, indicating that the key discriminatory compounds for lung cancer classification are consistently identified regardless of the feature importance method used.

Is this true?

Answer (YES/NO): YES